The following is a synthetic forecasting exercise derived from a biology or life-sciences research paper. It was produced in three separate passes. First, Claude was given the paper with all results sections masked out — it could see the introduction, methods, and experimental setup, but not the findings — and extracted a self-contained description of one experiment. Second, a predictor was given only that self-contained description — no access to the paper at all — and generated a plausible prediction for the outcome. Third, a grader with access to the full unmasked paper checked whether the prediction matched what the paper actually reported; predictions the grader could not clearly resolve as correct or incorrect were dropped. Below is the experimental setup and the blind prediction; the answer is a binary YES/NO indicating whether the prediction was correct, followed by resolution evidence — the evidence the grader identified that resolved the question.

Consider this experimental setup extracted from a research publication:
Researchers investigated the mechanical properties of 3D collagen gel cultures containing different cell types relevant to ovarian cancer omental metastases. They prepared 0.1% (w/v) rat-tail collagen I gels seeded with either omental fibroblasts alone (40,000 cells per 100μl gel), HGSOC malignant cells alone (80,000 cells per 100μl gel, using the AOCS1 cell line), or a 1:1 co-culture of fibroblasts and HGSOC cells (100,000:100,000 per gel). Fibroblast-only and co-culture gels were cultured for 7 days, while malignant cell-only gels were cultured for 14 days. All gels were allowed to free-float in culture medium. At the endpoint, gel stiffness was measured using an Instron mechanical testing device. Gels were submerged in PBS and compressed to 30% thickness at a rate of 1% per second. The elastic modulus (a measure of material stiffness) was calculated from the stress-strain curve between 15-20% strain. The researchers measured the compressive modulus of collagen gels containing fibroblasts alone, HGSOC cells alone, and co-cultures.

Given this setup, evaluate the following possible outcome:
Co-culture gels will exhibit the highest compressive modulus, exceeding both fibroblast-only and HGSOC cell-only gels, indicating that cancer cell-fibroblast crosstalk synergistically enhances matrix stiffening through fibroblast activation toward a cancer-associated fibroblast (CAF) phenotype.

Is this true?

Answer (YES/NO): YES